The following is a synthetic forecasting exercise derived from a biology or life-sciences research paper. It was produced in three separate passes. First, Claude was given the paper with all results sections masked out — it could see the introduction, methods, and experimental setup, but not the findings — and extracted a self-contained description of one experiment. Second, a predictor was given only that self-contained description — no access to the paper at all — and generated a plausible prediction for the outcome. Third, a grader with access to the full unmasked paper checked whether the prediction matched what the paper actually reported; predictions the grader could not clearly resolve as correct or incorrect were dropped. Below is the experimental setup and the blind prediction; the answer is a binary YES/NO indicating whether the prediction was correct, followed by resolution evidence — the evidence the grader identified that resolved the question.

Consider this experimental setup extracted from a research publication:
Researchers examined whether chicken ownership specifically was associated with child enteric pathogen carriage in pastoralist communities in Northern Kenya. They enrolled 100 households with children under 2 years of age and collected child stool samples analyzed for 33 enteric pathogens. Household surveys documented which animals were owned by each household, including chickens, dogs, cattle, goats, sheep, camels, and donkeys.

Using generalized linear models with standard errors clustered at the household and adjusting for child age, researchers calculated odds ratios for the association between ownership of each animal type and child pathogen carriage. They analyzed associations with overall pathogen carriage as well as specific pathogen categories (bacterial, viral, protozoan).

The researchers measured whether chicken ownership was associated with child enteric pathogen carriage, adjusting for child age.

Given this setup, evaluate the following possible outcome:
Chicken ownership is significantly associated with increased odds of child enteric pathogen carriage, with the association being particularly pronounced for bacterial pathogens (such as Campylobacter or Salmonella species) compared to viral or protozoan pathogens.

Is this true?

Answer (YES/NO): NO